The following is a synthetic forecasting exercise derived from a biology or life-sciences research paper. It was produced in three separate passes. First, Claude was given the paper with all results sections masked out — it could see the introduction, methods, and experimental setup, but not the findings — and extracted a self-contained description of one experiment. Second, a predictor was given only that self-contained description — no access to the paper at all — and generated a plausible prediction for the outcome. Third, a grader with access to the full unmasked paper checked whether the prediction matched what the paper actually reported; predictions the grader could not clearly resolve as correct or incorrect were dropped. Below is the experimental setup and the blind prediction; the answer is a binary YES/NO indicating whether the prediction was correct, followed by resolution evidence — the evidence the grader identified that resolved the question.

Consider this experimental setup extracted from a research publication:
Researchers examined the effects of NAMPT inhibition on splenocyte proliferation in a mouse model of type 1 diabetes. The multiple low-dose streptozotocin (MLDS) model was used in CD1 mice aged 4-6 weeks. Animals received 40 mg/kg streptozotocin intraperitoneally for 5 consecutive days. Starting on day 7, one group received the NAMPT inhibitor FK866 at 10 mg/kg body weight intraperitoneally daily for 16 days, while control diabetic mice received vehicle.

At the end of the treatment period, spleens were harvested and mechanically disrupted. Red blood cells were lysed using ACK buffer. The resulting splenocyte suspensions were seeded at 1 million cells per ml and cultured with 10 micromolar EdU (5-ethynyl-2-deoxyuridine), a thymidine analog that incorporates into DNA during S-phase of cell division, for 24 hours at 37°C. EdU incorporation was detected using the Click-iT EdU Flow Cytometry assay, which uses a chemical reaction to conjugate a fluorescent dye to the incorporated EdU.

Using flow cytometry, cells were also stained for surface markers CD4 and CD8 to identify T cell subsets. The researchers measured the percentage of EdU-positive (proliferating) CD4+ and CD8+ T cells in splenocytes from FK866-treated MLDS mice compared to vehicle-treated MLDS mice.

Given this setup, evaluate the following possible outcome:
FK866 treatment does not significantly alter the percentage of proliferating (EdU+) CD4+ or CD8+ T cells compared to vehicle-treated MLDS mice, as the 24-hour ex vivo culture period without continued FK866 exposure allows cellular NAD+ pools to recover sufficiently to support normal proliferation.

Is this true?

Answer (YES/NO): NO